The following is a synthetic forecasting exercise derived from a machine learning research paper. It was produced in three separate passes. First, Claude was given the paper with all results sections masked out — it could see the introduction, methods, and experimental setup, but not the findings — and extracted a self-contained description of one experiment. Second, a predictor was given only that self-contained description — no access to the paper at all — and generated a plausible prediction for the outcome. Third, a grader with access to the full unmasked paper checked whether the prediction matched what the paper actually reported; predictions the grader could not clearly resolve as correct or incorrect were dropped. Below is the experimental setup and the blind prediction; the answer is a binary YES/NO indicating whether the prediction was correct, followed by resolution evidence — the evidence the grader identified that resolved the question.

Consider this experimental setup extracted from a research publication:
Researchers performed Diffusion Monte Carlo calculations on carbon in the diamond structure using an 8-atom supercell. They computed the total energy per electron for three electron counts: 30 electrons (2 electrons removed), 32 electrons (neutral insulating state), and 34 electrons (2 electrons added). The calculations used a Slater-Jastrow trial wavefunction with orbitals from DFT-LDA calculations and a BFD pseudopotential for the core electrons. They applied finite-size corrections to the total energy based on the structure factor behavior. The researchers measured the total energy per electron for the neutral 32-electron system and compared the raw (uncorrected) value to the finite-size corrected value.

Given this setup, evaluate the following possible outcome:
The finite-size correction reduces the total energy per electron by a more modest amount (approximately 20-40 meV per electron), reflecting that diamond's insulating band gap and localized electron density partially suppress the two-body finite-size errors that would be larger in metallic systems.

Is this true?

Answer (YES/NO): NO